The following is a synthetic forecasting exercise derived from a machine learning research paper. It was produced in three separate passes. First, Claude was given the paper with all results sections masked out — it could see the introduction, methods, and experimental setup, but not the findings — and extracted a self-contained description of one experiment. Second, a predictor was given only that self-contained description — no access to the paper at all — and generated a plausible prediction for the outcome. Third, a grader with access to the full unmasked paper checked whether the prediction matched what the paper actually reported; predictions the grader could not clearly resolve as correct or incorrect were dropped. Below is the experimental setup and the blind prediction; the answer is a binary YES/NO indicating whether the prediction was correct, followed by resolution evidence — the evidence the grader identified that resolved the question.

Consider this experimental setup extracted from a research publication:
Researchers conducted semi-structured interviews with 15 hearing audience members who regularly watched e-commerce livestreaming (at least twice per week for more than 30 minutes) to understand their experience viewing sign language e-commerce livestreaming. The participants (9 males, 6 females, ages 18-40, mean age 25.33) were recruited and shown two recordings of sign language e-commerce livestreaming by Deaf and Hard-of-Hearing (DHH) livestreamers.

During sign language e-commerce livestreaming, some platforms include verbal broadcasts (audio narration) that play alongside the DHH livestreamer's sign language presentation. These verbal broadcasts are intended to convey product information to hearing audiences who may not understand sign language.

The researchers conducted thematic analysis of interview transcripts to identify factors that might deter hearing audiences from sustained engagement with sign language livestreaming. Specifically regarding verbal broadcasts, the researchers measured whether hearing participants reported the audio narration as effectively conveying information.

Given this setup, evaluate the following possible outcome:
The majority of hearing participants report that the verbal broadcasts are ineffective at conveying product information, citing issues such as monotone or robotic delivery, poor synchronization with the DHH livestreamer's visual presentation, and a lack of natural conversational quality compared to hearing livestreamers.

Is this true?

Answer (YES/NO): NO